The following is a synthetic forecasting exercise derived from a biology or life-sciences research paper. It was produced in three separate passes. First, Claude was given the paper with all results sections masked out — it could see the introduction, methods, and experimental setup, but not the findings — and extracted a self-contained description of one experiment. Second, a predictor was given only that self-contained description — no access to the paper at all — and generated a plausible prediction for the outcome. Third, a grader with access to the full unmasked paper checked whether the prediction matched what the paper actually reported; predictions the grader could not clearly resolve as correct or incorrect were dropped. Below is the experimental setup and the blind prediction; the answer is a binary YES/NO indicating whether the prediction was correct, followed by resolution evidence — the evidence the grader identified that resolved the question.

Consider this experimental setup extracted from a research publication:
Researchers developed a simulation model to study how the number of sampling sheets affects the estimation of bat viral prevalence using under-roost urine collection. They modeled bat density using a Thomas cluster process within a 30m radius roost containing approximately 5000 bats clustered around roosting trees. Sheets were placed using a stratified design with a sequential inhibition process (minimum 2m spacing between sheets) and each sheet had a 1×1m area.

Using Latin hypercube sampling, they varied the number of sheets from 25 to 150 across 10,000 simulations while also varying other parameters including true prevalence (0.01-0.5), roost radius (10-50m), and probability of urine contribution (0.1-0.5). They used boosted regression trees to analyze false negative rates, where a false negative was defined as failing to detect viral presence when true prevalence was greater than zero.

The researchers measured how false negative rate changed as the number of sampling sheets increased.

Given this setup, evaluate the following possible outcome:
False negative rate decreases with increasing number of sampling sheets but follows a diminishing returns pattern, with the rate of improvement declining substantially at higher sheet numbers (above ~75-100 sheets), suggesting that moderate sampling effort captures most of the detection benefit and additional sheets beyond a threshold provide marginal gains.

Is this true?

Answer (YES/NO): YES